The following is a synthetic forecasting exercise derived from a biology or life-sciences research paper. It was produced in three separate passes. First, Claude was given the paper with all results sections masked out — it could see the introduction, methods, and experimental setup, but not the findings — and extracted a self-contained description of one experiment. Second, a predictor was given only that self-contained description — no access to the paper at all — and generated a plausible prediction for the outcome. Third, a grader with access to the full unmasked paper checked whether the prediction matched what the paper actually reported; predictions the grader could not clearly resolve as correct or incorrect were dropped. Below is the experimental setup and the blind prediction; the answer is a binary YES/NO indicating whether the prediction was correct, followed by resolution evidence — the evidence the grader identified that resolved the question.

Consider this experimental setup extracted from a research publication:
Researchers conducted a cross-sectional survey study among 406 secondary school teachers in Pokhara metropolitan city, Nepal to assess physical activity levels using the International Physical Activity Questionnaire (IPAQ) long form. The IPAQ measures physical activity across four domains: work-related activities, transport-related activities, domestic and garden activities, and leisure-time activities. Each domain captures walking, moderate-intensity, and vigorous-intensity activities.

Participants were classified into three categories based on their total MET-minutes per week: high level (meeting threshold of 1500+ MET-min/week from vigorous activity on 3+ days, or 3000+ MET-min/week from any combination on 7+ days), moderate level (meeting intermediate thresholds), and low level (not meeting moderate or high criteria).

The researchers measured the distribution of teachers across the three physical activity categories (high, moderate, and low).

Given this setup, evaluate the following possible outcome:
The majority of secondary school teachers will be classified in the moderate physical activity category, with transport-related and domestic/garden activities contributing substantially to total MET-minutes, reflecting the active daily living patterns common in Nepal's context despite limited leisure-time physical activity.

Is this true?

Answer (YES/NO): NO